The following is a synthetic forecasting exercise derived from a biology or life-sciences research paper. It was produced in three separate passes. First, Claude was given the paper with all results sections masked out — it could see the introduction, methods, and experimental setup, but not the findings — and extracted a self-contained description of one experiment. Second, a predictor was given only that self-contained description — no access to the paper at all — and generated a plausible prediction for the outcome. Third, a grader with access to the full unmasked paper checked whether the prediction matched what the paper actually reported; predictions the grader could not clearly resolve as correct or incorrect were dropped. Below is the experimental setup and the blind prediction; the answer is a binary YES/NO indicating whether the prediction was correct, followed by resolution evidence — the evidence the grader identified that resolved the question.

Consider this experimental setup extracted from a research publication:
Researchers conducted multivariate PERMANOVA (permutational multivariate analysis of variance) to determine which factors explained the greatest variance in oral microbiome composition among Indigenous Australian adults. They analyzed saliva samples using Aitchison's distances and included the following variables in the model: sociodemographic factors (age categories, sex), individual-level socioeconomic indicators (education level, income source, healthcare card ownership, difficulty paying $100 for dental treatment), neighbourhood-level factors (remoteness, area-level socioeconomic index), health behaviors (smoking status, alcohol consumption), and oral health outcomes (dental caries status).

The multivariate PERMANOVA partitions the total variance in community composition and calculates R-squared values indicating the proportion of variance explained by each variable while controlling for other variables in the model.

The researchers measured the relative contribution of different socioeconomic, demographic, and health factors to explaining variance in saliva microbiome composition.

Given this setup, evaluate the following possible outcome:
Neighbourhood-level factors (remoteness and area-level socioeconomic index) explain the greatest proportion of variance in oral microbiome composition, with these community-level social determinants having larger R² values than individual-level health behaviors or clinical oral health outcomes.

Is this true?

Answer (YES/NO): NO